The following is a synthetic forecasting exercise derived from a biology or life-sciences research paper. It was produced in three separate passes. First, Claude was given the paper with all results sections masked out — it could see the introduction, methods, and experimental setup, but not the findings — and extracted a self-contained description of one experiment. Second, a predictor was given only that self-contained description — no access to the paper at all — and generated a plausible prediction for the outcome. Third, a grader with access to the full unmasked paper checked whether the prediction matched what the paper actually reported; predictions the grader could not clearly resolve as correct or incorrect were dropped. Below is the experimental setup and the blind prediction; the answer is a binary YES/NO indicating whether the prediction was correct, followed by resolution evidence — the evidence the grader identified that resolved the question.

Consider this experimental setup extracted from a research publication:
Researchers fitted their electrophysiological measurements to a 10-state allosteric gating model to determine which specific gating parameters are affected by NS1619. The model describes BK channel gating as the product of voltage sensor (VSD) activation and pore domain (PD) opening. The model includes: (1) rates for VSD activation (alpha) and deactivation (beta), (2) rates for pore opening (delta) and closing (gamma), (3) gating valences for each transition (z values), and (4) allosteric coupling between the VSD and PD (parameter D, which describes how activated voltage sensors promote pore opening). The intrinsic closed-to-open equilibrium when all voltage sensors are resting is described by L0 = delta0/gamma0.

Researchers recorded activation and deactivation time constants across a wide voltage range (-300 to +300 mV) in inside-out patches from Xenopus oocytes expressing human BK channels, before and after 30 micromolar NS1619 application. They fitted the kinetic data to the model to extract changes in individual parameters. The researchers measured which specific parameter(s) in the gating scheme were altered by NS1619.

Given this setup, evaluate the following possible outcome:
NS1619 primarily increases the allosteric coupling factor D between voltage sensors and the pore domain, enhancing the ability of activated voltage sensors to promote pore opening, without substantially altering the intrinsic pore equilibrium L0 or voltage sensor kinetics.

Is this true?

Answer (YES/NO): NO